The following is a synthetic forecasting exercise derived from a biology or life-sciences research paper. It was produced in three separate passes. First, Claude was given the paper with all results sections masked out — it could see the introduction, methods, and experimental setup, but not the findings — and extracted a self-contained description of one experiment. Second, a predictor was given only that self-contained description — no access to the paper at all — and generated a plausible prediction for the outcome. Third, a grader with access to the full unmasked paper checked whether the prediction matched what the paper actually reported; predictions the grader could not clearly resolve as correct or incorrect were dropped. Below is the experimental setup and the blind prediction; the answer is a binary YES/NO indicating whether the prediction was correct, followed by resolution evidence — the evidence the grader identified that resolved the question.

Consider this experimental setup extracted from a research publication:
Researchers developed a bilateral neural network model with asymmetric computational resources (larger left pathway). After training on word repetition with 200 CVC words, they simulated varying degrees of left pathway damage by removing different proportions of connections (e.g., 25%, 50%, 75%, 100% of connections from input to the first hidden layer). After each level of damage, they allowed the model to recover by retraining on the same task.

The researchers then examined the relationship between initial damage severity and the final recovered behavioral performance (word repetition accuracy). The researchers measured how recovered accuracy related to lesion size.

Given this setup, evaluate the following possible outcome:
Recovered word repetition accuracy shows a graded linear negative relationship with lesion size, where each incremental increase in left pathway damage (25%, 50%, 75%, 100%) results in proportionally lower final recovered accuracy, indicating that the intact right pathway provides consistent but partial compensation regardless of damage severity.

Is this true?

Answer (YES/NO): NO